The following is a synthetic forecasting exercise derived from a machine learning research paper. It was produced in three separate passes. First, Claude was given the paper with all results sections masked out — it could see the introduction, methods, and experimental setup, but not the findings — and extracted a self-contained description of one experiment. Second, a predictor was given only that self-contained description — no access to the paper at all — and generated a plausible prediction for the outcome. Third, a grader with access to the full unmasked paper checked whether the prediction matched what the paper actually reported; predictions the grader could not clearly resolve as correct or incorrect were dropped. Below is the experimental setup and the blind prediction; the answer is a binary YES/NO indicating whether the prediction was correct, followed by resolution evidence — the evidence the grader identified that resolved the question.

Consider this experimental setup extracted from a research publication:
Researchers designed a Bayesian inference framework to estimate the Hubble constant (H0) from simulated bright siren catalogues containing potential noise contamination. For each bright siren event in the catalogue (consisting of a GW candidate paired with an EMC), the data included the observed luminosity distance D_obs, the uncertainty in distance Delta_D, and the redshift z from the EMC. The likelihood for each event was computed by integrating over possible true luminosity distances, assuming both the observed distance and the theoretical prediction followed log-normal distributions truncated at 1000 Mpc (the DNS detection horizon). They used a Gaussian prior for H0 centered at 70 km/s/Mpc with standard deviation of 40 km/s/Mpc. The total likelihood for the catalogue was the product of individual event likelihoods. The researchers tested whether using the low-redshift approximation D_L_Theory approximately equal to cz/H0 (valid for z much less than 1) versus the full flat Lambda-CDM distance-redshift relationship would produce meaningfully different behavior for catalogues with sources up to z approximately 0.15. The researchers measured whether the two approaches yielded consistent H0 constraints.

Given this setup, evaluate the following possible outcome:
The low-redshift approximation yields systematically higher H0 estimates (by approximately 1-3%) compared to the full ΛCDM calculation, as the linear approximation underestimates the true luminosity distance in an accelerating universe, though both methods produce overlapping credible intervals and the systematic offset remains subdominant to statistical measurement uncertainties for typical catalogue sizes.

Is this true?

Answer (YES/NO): NO